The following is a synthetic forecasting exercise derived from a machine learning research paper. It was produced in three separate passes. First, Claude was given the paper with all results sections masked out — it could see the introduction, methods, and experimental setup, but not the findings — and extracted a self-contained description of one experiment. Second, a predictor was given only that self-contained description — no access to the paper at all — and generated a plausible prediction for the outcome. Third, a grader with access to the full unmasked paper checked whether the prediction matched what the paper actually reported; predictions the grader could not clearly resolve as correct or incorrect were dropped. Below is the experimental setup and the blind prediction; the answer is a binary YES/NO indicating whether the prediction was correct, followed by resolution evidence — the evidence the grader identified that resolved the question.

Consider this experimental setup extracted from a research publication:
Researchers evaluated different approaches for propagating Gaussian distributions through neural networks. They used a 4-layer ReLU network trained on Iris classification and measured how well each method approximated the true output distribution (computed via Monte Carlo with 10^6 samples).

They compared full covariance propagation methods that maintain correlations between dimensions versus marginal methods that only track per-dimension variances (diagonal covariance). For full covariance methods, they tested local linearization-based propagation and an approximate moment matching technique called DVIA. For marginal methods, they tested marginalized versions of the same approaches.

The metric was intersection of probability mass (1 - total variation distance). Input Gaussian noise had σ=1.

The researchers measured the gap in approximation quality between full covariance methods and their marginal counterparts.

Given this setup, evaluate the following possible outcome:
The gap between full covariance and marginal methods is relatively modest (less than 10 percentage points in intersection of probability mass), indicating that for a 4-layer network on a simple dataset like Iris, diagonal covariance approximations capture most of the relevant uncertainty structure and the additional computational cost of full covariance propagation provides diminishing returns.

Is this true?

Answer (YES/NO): NO